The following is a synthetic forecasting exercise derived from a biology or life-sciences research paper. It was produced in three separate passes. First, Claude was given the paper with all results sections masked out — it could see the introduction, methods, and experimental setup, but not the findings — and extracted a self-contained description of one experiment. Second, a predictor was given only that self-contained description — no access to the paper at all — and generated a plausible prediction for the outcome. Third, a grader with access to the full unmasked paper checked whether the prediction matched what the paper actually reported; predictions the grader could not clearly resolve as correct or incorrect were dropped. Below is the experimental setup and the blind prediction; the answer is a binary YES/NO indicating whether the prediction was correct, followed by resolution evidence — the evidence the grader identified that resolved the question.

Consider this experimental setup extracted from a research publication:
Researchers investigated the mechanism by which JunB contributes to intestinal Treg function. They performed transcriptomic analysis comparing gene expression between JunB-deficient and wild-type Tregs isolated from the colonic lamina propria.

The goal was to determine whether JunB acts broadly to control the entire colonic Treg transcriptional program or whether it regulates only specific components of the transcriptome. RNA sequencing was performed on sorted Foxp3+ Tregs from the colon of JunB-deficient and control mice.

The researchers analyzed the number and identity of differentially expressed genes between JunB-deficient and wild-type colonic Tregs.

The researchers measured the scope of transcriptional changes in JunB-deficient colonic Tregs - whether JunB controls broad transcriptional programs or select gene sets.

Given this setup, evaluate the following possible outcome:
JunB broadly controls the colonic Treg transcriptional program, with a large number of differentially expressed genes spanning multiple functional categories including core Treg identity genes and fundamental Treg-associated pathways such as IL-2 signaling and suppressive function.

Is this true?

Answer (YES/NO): NO